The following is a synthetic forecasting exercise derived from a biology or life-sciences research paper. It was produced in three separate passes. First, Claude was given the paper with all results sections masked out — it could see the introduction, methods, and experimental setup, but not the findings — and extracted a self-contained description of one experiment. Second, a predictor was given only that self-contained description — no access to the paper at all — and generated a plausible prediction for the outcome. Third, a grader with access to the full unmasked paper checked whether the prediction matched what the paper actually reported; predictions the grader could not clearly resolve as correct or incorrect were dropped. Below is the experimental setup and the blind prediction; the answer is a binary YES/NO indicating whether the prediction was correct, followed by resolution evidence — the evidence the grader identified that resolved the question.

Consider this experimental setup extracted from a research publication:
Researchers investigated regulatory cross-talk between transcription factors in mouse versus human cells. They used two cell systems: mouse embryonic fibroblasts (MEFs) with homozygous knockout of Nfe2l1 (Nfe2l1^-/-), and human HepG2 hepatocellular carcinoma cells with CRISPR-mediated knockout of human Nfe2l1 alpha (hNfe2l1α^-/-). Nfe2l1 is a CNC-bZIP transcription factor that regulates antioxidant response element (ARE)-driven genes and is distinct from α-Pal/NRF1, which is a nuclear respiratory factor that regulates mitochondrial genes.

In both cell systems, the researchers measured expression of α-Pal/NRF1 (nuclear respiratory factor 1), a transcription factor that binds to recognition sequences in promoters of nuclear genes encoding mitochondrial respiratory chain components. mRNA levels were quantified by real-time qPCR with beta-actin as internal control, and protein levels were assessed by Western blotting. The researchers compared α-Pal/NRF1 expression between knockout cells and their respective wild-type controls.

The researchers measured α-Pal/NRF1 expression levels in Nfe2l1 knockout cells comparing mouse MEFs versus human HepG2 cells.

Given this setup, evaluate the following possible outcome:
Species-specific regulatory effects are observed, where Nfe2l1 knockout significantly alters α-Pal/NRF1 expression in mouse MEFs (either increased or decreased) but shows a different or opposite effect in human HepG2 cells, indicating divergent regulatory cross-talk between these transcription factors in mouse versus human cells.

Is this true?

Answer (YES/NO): YES